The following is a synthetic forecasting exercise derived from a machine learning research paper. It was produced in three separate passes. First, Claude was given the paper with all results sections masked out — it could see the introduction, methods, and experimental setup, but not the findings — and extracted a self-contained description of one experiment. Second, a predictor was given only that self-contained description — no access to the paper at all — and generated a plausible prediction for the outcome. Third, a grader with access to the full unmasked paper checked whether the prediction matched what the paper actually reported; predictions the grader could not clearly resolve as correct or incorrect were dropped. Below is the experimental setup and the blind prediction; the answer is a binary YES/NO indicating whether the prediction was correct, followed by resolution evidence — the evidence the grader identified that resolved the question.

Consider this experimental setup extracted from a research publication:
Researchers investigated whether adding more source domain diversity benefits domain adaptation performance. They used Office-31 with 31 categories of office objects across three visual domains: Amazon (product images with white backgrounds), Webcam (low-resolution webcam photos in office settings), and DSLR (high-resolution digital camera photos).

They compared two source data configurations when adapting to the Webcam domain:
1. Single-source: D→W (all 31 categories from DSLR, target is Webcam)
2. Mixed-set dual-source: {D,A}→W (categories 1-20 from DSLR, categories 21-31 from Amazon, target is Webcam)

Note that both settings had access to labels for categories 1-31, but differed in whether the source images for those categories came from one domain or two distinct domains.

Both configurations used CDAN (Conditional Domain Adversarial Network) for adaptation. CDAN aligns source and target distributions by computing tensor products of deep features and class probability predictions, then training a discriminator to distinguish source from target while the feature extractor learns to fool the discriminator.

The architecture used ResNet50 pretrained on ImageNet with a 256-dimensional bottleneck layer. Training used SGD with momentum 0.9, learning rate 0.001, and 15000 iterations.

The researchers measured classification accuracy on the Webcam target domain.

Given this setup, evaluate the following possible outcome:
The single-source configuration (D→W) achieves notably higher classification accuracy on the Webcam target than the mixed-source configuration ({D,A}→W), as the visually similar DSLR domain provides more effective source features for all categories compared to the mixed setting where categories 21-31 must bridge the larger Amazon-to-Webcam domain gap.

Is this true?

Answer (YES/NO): NO